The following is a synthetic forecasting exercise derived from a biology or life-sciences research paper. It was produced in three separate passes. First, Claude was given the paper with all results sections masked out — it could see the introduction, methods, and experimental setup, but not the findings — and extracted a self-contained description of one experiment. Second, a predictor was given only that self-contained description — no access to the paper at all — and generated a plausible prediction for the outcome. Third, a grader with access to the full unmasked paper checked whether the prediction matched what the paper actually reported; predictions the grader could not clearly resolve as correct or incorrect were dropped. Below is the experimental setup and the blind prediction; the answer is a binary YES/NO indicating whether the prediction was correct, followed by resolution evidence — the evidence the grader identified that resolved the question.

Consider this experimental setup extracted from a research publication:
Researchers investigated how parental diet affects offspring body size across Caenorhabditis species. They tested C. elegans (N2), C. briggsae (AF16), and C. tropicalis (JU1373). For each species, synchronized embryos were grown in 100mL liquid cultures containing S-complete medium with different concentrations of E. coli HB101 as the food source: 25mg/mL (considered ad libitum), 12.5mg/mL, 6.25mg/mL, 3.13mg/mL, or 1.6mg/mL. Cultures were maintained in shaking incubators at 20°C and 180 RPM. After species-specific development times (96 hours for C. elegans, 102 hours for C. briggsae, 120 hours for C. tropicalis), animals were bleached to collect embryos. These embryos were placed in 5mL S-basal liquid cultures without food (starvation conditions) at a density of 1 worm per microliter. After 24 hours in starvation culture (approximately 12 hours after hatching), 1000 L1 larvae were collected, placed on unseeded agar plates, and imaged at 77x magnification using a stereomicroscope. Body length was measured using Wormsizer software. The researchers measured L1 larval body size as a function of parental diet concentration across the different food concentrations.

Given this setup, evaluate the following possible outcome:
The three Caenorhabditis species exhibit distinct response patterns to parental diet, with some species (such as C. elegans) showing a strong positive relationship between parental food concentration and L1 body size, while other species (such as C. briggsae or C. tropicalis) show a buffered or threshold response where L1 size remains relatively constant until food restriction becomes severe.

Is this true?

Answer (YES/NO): NO